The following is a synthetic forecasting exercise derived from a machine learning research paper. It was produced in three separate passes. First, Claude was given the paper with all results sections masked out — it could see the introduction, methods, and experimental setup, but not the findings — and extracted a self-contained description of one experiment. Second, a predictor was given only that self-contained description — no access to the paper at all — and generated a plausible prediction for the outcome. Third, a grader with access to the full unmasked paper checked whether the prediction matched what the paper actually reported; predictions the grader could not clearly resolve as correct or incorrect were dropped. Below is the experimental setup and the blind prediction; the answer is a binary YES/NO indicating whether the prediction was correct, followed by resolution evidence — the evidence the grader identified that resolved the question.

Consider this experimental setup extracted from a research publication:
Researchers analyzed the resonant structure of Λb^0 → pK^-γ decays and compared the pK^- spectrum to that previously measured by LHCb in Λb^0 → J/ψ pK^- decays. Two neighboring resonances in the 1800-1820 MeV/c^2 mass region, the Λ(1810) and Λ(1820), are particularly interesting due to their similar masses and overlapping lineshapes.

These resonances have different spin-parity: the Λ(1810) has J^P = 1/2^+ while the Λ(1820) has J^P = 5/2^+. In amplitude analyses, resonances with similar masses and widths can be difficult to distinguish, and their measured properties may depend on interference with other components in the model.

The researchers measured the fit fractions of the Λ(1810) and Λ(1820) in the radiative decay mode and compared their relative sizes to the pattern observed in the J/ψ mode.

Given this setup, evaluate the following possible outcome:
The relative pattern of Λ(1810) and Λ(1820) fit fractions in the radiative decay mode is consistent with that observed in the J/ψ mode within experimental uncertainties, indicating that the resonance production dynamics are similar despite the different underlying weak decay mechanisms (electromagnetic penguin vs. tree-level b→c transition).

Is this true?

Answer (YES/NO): NO